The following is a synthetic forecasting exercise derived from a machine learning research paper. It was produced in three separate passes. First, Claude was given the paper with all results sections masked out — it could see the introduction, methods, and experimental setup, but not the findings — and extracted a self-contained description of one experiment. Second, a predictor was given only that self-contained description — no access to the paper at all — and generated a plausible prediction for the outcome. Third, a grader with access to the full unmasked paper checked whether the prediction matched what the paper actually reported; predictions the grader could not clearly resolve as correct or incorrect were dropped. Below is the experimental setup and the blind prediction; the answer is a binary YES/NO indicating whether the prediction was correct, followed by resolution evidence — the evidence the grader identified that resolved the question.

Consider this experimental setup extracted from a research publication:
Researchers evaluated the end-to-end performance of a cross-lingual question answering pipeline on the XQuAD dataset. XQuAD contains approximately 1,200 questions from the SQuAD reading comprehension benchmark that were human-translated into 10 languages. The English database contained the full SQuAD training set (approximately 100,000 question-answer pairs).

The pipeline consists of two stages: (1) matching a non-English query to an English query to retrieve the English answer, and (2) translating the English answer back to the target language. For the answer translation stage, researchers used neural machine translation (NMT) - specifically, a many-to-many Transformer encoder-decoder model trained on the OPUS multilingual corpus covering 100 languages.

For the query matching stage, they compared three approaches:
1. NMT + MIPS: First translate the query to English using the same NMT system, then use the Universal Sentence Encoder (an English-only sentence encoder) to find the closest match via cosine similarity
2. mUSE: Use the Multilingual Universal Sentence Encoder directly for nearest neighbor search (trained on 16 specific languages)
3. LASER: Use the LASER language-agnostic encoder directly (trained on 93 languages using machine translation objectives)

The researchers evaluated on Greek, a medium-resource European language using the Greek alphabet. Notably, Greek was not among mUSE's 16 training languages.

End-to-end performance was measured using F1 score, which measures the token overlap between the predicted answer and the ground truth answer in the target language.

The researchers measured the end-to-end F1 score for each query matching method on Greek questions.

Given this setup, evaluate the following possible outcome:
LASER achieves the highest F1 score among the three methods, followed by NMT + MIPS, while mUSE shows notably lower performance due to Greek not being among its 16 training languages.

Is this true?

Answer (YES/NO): NO